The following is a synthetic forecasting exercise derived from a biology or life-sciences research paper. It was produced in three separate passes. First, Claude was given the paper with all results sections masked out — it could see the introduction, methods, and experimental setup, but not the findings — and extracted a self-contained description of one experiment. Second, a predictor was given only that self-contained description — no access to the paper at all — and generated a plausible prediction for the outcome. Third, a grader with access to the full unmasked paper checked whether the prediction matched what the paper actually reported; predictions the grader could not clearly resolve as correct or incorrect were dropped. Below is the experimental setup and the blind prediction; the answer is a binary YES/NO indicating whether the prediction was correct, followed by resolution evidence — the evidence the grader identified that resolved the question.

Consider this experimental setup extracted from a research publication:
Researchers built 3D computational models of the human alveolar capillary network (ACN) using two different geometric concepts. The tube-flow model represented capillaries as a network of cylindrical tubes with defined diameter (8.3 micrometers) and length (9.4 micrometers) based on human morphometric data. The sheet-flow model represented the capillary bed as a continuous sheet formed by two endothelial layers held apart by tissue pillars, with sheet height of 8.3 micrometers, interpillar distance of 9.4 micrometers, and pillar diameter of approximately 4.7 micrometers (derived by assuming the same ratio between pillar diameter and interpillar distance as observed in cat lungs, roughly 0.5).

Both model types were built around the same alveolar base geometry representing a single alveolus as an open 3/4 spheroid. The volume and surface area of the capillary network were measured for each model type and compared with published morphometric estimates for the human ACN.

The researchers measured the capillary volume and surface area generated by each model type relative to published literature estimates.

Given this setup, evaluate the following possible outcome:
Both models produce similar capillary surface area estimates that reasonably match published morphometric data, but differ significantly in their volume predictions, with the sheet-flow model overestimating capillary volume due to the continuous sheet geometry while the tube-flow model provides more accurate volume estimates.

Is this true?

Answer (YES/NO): NO